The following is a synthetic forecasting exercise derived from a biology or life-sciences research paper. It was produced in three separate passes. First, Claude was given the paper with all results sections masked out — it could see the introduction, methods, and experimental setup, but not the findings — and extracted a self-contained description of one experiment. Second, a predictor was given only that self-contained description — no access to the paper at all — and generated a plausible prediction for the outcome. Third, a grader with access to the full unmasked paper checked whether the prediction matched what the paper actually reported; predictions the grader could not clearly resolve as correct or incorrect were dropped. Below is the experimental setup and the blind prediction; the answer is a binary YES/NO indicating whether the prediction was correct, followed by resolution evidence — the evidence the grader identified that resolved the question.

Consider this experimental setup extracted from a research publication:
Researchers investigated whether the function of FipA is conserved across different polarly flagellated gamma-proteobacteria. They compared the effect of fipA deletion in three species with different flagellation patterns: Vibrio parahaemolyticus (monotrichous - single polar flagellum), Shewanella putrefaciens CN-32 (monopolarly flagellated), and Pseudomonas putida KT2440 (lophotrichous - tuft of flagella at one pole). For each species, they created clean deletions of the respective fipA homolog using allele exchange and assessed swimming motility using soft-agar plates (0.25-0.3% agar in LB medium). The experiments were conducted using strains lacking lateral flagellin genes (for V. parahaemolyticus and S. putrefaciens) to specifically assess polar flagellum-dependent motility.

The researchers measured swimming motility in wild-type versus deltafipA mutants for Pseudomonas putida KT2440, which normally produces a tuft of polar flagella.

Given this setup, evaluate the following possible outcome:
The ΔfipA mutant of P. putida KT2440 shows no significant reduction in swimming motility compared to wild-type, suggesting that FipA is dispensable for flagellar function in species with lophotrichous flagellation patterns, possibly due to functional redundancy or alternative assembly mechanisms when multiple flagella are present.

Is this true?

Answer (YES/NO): NO